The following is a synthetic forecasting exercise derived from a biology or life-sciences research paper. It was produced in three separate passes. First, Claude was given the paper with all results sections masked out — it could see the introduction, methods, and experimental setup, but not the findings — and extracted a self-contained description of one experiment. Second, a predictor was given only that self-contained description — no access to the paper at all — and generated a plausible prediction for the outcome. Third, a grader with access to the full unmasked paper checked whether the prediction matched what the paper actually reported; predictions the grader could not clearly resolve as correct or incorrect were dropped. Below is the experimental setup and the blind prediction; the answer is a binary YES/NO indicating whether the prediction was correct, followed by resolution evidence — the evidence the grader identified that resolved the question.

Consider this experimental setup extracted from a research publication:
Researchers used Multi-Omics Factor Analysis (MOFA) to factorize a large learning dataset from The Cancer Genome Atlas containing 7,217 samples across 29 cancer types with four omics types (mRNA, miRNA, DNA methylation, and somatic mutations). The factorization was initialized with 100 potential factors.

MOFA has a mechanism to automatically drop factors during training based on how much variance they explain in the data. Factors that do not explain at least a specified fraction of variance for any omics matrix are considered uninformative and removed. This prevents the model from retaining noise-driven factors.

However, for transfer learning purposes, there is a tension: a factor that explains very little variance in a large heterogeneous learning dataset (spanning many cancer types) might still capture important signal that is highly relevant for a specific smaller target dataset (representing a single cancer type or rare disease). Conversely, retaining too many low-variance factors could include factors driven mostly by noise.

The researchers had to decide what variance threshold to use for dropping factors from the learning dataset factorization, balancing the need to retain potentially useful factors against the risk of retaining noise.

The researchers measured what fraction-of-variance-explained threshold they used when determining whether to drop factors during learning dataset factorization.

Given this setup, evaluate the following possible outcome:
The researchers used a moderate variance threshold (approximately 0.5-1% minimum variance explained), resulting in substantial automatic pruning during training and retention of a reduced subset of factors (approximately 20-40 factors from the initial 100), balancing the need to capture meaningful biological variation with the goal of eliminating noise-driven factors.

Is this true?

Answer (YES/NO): NO